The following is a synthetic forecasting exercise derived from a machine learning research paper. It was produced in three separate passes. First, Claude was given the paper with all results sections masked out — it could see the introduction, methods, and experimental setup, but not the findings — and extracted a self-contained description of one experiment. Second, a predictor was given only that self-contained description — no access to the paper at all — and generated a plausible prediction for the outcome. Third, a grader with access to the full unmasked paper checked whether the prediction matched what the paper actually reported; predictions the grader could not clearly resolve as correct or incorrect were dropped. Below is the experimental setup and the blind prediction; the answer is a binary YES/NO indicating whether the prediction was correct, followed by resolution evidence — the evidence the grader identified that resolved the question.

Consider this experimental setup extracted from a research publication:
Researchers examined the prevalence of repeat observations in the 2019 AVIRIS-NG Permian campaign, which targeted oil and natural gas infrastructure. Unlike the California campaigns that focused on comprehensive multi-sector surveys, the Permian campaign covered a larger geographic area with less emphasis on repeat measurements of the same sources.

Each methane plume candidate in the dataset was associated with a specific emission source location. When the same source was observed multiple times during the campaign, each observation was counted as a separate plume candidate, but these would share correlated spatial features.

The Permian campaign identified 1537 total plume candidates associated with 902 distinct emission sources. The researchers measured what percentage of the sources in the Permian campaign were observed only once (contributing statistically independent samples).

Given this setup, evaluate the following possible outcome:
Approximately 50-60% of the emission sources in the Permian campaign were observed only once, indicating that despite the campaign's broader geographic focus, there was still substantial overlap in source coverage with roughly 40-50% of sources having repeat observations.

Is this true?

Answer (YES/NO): NO